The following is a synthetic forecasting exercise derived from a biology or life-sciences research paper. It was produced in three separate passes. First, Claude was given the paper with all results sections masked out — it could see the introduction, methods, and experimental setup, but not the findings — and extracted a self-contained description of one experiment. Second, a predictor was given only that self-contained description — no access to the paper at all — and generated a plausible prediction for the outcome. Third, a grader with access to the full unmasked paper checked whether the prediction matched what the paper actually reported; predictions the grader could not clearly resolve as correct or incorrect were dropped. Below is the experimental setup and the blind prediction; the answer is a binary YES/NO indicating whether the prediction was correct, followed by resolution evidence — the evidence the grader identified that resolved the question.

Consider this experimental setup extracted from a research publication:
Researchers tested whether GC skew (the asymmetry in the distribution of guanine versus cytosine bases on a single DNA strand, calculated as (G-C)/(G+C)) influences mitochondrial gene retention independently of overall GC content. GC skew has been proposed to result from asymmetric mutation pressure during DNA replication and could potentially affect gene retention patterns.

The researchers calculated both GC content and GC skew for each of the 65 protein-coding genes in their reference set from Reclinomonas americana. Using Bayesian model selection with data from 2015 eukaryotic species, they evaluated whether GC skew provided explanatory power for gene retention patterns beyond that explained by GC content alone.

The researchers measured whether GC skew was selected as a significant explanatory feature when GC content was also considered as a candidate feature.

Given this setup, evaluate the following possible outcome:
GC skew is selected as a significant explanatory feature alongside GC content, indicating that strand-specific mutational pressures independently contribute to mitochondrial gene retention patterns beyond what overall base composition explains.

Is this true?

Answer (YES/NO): NO